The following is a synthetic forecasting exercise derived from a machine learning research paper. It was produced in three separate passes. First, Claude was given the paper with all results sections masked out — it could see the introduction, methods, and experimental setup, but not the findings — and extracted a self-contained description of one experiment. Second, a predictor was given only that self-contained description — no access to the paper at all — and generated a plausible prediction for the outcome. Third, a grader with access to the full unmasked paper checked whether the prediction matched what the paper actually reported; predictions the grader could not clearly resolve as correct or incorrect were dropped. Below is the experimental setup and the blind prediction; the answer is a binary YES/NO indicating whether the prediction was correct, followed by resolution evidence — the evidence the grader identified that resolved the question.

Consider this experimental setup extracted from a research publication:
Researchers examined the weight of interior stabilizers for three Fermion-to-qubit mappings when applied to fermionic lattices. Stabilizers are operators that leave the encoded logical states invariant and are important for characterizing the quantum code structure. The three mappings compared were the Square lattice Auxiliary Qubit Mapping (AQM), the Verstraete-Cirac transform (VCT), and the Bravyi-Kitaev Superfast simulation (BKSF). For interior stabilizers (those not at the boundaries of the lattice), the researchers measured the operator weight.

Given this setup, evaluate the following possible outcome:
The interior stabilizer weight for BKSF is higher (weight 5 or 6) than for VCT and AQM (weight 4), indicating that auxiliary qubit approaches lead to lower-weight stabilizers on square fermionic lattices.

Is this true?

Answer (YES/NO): NO